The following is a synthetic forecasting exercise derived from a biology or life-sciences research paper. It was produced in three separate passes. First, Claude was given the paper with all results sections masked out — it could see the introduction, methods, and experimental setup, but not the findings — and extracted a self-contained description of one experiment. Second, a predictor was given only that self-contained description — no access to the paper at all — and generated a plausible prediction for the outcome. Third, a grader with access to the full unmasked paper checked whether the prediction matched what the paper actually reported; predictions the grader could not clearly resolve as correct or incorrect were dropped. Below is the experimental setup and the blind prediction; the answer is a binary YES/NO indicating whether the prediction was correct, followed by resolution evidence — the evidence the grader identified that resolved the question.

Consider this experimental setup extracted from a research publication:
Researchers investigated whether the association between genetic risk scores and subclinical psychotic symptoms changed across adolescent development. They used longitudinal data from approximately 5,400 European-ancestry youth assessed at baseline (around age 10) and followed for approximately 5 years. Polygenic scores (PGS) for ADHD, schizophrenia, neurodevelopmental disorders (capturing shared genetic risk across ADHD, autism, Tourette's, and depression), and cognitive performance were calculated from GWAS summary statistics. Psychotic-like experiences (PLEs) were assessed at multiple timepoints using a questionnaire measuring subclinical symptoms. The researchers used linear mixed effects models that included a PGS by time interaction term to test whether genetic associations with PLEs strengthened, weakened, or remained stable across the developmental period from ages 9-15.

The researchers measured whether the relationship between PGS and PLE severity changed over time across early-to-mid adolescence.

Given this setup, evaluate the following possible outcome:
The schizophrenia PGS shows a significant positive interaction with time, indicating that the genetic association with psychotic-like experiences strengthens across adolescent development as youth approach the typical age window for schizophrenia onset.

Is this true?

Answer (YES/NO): NO